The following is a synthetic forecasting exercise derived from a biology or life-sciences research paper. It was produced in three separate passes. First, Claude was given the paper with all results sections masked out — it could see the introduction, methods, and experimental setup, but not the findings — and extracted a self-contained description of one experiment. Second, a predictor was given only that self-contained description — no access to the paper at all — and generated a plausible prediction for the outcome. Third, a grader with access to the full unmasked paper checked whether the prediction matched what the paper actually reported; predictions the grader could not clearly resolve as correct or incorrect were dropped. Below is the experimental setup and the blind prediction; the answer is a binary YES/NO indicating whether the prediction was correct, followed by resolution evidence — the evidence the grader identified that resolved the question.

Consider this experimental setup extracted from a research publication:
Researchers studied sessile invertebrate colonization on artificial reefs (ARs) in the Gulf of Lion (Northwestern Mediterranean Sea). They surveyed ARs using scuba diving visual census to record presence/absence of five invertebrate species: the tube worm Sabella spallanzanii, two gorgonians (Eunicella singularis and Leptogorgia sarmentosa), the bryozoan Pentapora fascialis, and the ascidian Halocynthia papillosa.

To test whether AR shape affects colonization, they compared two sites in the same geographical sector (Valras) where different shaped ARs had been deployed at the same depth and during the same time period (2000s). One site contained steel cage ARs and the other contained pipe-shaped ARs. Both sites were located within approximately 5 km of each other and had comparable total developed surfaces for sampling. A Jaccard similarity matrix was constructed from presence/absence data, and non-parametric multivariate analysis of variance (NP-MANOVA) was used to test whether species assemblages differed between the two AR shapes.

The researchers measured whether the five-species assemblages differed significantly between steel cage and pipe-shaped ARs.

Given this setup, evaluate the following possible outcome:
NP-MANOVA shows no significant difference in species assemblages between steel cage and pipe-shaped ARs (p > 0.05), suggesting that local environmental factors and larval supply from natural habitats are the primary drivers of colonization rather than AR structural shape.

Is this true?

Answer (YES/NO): YES